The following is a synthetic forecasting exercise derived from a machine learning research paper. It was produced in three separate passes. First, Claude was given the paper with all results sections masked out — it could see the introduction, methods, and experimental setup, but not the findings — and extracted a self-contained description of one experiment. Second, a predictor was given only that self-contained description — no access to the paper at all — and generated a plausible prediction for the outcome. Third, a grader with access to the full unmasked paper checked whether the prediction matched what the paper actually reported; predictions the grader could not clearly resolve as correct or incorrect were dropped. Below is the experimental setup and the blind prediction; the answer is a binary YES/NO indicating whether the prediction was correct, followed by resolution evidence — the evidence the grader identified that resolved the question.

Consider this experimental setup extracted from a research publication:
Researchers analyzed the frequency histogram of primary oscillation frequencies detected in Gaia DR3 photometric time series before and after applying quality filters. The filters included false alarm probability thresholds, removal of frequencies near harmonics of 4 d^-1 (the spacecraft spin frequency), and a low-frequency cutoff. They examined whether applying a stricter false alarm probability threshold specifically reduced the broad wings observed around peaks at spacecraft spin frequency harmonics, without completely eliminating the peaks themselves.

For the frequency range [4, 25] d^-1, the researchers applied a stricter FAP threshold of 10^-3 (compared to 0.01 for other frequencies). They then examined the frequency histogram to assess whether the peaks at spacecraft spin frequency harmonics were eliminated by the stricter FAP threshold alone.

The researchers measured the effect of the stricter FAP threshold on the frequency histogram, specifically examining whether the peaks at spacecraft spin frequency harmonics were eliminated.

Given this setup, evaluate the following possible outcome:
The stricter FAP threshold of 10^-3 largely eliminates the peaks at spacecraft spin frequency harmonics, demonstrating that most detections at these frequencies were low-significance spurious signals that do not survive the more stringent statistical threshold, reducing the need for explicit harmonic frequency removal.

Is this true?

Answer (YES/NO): NO